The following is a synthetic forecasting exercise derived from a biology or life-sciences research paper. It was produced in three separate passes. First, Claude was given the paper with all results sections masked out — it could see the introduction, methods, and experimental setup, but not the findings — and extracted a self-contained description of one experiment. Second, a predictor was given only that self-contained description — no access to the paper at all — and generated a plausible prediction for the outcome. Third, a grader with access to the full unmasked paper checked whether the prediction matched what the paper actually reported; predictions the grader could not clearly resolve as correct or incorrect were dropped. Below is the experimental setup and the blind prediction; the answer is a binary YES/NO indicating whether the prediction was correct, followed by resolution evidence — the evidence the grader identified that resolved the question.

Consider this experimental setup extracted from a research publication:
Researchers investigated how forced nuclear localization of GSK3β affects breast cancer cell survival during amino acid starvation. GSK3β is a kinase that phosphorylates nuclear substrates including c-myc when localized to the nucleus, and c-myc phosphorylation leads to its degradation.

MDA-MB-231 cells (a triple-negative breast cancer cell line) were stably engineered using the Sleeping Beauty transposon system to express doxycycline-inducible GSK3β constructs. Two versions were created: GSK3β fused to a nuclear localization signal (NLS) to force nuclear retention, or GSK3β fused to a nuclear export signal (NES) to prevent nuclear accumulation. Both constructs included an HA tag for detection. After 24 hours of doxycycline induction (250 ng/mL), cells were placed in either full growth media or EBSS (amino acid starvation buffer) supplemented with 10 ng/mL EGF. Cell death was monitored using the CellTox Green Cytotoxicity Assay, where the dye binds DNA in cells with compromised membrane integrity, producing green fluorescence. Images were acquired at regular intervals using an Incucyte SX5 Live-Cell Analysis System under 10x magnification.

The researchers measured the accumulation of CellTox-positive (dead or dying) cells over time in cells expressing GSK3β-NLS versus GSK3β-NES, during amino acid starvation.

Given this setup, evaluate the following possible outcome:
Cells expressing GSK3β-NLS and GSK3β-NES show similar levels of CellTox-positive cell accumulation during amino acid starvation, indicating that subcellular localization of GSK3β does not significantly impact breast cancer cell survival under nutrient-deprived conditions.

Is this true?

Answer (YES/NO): NO